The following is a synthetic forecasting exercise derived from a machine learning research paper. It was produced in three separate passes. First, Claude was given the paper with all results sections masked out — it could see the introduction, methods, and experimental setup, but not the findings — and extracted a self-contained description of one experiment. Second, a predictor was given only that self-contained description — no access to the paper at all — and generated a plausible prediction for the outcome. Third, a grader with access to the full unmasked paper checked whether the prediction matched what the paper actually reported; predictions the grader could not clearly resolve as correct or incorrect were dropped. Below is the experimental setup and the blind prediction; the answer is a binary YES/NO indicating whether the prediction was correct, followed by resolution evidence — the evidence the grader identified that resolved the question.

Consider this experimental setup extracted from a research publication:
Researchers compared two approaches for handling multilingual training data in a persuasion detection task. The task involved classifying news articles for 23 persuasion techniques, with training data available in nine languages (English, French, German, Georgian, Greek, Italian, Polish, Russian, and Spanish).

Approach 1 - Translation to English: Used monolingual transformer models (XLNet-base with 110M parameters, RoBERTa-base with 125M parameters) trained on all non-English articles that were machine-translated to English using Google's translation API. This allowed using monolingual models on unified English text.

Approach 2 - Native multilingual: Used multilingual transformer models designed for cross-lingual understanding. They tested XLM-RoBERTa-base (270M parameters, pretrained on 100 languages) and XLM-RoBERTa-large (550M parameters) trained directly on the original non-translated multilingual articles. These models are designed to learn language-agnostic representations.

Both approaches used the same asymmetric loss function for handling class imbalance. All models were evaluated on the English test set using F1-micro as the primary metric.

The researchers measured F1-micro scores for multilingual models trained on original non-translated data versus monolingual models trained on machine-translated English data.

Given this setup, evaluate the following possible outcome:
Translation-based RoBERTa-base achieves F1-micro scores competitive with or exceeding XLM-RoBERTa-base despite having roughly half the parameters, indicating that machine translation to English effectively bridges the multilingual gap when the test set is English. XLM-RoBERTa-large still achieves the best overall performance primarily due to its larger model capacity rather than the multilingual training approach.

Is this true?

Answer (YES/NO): NO